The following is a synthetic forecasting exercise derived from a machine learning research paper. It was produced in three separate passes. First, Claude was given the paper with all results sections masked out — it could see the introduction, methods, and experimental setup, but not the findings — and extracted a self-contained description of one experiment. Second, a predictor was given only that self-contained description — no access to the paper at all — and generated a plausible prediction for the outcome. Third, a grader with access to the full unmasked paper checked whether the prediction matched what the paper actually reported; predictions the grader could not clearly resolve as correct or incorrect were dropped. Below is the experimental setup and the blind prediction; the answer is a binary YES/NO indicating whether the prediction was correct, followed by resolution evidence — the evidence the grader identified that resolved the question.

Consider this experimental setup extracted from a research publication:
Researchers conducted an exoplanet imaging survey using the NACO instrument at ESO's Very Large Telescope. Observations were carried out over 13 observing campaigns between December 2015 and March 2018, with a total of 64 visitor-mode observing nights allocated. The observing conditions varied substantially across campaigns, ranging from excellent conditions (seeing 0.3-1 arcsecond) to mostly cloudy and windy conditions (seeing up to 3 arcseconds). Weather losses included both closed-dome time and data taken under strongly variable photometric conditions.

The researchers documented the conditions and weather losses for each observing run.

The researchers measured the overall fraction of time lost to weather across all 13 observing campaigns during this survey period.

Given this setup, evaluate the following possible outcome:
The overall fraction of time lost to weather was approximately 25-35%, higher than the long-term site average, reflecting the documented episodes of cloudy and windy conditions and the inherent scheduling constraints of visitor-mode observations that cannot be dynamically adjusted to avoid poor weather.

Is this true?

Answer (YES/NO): NO